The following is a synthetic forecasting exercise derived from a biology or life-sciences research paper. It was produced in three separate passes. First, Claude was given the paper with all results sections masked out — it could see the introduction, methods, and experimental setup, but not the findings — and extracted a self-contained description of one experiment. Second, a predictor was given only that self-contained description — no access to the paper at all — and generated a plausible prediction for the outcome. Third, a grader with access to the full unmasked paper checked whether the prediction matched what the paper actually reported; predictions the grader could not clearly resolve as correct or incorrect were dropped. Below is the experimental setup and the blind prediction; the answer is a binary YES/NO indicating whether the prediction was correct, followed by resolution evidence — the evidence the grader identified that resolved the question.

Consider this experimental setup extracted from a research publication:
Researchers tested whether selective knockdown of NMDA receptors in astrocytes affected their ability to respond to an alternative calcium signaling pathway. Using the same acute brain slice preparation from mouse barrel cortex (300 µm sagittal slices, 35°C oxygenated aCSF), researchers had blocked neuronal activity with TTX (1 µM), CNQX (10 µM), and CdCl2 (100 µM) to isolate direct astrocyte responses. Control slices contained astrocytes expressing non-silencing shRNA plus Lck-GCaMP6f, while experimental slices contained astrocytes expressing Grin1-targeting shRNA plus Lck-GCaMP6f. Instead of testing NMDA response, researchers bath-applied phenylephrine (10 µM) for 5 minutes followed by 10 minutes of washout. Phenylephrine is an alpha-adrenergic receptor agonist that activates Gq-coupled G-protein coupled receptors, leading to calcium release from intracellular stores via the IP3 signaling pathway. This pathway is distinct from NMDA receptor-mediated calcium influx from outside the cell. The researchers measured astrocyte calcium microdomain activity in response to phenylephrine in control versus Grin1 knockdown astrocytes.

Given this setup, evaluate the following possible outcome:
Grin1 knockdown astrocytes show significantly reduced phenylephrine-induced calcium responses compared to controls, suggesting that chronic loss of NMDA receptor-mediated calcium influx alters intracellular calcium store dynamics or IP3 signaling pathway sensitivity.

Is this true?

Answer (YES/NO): NO